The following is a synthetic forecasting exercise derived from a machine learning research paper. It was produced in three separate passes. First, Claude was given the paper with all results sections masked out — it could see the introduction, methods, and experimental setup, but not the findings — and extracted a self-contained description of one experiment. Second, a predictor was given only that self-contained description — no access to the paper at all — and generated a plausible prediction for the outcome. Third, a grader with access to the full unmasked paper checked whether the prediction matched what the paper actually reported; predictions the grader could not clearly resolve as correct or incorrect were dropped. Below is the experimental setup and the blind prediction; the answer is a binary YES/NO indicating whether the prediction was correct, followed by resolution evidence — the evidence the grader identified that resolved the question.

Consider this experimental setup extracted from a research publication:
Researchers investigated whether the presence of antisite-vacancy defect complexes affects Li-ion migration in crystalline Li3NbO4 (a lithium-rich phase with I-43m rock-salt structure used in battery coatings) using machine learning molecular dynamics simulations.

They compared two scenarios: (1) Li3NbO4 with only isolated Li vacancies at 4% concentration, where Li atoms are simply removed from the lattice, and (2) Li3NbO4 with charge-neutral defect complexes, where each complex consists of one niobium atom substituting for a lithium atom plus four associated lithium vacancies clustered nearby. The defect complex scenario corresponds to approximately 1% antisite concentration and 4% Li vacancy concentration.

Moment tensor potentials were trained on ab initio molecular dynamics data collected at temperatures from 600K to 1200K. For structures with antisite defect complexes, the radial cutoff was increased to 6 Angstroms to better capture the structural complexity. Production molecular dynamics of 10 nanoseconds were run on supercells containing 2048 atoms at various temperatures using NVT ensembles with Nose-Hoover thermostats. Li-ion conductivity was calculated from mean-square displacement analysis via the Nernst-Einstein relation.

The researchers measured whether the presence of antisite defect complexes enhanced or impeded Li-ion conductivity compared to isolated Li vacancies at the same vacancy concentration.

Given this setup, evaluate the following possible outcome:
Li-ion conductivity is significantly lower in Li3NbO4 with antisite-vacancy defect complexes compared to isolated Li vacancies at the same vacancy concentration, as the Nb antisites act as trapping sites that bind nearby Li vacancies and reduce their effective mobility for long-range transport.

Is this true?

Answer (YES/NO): NO